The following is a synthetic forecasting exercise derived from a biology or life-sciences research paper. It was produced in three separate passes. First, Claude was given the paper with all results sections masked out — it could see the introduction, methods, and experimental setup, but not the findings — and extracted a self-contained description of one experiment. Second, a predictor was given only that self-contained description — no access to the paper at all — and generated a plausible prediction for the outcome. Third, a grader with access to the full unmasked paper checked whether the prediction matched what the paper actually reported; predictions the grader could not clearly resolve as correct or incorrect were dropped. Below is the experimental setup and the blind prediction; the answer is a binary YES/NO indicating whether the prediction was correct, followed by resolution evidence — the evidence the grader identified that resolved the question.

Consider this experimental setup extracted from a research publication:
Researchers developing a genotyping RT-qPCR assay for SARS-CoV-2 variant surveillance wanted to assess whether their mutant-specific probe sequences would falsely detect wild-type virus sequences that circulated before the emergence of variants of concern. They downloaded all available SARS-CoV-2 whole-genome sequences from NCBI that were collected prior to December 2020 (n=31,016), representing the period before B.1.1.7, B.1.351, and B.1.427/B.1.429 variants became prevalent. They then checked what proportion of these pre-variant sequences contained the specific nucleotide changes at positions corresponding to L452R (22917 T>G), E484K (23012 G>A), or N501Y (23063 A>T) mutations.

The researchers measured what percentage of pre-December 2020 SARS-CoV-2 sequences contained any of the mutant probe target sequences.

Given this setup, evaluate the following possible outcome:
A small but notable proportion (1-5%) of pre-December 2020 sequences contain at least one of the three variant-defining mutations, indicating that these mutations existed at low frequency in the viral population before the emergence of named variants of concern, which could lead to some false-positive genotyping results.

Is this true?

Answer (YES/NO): NO